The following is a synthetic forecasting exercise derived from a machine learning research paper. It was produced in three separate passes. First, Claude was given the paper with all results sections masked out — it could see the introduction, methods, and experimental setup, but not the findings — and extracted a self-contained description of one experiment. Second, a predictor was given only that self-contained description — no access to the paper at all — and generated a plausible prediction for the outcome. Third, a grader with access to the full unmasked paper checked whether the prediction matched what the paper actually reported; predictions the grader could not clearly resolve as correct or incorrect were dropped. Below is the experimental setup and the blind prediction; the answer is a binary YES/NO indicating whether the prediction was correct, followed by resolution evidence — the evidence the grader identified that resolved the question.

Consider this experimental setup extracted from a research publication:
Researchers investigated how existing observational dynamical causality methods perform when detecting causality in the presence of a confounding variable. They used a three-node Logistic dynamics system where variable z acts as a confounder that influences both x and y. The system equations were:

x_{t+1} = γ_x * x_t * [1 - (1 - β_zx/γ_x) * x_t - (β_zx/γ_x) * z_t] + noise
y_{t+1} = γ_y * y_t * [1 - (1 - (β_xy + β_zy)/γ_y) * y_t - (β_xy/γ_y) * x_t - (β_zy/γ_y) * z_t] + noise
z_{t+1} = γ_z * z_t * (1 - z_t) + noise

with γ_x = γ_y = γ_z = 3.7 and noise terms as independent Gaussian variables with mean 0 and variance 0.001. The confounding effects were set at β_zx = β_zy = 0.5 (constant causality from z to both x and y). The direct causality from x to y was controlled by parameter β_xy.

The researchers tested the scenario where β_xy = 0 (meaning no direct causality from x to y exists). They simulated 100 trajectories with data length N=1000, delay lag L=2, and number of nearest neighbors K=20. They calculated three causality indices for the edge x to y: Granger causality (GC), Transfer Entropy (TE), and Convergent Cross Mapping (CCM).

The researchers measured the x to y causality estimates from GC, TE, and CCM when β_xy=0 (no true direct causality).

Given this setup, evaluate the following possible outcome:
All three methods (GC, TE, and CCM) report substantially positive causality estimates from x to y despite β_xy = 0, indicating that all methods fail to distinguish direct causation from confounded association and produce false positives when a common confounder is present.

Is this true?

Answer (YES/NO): YES